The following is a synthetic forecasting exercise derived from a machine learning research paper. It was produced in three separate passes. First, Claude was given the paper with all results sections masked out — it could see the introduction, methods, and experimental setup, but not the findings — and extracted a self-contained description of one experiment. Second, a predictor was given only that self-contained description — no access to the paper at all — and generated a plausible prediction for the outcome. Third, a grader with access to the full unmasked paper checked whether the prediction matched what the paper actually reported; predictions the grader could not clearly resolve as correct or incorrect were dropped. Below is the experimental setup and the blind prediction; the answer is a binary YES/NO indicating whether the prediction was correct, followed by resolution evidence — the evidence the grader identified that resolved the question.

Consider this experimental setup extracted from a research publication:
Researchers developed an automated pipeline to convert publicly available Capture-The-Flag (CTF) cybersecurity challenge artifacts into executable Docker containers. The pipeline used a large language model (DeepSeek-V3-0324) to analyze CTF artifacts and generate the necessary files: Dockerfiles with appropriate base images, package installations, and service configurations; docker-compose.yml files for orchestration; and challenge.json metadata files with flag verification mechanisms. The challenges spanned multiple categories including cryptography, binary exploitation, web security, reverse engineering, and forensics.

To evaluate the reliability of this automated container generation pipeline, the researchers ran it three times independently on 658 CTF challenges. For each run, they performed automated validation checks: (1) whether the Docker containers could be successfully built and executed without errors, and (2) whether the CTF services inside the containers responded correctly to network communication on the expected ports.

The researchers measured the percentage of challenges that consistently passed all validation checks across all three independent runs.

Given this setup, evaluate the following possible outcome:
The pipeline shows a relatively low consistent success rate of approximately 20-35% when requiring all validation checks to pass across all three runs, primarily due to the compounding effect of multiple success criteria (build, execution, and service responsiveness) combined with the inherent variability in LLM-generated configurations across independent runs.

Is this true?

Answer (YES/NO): NO